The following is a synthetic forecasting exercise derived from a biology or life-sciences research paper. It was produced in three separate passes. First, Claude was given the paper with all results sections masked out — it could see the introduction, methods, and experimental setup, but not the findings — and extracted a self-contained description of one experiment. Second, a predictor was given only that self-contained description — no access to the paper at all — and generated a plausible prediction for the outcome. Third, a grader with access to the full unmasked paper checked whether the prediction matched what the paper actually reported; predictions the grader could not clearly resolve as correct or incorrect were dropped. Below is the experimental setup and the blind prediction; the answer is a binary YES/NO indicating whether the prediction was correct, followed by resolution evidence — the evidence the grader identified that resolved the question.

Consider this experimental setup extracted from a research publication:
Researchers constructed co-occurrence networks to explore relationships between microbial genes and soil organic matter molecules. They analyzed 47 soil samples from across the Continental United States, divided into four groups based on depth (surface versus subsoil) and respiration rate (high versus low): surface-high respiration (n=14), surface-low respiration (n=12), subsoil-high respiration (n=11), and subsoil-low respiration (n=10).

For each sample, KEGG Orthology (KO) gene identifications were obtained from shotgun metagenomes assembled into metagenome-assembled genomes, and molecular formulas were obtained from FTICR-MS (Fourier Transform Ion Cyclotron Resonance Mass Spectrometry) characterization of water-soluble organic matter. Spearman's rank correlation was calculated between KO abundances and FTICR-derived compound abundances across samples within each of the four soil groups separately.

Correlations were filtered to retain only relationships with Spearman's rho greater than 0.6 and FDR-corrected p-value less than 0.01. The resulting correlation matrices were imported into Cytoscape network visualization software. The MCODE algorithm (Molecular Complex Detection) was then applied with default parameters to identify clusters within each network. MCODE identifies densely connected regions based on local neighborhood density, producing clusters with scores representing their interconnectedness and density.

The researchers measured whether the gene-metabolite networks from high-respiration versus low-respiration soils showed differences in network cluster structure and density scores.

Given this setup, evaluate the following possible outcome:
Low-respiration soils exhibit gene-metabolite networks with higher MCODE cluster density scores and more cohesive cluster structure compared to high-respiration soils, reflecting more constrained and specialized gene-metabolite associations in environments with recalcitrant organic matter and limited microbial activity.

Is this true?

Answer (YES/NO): NO